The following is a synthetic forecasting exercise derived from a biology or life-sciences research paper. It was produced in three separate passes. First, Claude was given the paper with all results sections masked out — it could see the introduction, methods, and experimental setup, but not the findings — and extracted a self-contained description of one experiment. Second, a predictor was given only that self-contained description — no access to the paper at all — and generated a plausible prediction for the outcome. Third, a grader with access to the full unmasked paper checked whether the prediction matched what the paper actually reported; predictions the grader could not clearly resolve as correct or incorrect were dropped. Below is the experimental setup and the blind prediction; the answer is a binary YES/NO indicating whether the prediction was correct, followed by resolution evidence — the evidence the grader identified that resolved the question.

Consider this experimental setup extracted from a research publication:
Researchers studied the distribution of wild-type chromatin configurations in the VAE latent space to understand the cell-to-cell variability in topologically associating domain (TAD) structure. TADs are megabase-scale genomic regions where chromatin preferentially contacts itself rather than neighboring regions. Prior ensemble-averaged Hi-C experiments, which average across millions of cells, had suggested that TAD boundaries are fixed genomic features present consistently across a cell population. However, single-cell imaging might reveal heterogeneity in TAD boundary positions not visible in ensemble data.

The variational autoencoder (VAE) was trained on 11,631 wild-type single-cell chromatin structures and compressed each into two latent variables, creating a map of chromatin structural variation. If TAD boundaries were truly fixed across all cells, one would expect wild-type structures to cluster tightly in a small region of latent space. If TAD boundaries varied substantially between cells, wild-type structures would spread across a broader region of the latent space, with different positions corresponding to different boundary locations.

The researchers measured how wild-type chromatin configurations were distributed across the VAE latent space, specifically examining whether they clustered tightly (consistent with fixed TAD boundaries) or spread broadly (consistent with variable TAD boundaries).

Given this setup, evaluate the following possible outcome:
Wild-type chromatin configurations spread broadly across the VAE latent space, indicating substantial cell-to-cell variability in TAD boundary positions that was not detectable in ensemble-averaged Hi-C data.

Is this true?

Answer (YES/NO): YES